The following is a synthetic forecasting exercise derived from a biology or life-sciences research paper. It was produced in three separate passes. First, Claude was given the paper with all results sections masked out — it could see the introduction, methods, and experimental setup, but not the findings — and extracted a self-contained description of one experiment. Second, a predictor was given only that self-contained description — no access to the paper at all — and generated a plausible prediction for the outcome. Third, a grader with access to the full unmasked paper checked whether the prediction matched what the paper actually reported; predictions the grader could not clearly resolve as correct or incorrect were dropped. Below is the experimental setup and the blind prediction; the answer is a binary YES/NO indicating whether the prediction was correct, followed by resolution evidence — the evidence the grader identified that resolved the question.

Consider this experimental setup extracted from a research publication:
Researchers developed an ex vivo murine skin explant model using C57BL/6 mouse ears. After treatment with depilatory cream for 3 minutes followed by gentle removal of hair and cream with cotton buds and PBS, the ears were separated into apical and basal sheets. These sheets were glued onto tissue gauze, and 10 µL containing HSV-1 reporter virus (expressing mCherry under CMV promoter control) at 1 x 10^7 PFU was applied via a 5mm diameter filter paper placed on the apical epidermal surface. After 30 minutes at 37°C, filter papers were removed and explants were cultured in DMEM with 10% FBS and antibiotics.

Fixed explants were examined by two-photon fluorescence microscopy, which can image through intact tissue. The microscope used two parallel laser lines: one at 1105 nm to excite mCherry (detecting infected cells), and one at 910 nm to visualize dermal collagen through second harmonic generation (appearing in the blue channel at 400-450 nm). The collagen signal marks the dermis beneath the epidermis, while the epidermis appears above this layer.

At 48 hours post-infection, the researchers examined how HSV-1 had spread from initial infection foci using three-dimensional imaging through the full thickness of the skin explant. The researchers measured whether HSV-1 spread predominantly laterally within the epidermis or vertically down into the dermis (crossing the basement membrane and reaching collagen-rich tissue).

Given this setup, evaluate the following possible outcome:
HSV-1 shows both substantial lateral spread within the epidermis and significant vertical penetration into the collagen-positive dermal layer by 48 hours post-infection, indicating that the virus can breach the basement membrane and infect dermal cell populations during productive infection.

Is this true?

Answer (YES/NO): NO